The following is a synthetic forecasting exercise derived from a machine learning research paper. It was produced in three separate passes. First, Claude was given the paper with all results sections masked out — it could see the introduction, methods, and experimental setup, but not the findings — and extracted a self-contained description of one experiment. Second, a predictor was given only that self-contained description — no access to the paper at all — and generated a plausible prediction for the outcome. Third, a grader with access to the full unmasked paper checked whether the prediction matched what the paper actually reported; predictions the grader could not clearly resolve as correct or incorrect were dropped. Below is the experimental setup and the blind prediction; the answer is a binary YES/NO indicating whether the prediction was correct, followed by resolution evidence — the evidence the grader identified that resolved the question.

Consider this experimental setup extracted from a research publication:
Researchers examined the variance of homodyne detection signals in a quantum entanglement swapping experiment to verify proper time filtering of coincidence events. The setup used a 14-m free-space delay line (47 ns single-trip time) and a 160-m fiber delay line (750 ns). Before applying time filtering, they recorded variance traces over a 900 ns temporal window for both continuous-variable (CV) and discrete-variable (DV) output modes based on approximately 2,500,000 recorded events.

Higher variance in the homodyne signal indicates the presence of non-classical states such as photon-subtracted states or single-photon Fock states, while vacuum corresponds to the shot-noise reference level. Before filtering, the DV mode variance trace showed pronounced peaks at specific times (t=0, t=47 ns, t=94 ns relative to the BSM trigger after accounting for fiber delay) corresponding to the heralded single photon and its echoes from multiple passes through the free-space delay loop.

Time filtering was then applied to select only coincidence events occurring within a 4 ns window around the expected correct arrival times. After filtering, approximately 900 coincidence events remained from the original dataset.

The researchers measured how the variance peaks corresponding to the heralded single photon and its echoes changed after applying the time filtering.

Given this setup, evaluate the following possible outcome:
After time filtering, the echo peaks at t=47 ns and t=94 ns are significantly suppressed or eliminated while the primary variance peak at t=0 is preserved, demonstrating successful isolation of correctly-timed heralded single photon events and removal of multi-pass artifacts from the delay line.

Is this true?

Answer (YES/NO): NO